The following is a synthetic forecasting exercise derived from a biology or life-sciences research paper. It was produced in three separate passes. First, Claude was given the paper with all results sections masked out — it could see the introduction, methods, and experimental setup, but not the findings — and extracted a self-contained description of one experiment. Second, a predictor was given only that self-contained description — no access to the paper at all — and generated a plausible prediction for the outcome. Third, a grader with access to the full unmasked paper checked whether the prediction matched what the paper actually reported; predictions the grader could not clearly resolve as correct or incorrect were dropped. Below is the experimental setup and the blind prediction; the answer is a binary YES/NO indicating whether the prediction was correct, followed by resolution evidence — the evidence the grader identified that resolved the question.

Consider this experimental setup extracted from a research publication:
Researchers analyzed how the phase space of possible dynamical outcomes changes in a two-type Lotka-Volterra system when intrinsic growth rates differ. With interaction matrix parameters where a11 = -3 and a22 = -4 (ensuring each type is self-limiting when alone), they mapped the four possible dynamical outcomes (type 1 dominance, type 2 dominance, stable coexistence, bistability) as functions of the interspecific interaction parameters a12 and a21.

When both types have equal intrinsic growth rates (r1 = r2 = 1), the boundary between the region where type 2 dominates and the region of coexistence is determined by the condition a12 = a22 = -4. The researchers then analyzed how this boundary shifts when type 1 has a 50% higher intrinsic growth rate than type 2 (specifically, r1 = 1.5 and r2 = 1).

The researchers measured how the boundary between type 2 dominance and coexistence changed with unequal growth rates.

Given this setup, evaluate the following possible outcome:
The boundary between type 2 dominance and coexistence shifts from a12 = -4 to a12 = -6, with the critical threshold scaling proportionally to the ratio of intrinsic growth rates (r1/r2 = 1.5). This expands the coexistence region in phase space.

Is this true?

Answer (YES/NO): YES